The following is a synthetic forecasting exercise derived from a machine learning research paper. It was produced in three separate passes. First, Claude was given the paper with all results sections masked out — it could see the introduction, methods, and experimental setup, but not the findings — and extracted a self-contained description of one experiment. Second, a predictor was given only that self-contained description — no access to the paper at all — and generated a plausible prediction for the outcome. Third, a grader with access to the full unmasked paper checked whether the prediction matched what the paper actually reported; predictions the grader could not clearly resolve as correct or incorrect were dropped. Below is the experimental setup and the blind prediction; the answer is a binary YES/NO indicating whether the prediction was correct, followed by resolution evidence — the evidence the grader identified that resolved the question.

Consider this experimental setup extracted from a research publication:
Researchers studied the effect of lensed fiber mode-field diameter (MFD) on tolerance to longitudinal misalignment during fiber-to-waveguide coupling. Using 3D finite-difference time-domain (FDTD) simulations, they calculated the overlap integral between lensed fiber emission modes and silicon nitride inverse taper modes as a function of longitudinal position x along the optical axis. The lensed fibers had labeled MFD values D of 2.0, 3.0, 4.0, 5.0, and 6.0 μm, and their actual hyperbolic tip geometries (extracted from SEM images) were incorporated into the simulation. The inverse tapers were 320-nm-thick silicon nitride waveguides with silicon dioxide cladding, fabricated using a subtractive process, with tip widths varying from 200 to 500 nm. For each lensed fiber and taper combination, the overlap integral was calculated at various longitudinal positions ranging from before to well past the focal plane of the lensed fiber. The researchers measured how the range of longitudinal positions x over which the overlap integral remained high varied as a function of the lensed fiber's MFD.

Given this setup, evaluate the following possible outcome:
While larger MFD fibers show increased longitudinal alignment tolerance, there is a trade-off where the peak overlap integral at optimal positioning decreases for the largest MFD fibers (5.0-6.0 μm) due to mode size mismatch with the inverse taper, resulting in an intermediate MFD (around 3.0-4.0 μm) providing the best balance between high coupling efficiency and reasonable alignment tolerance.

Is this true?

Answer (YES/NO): NO